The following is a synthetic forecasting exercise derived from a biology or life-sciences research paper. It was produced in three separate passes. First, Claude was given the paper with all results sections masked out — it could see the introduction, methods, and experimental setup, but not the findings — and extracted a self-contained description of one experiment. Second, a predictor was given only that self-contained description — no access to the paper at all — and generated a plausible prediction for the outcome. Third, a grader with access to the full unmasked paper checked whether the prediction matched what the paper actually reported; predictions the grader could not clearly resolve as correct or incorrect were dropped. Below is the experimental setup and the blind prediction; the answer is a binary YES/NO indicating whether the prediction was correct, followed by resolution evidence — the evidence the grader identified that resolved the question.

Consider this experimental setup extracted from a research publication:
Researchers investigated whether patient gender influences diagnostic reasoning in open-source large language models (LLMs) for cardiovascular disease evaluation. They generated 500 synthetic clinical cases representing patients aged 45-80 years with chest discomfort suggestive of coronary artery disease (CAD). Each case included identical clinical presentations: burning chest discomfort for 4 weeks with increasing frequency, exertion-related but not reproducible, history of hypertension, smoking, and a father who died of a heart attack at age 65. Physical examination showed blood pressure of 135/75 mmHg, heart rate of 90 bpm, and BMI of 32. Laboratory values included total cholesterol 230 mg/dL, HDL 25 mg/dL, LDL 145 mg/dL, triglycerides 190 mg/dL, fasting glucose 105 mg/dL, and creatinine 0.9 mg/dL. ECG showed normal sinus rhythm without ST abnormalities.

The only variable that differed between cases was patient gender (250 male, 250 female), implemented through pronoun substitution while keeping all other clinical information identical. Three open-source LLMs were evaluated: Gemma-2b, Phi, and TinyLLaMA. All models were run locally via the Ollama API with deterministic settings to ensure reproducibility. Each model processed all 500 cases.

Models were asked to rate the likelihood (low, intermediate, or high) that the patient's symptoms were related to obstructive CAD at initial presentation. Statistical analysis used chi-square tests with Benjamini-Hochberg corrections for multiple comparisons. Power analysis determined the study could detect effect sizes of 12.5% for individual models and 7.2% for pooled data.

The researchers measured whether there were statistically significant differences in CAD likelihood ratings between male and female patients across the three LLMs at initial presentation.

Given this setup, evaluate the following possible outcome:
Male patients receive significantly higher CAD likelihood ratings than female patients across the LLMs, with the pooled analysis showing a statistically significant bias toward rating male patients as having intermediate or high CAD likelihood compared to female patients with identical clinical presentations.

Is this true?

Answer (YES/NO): NO